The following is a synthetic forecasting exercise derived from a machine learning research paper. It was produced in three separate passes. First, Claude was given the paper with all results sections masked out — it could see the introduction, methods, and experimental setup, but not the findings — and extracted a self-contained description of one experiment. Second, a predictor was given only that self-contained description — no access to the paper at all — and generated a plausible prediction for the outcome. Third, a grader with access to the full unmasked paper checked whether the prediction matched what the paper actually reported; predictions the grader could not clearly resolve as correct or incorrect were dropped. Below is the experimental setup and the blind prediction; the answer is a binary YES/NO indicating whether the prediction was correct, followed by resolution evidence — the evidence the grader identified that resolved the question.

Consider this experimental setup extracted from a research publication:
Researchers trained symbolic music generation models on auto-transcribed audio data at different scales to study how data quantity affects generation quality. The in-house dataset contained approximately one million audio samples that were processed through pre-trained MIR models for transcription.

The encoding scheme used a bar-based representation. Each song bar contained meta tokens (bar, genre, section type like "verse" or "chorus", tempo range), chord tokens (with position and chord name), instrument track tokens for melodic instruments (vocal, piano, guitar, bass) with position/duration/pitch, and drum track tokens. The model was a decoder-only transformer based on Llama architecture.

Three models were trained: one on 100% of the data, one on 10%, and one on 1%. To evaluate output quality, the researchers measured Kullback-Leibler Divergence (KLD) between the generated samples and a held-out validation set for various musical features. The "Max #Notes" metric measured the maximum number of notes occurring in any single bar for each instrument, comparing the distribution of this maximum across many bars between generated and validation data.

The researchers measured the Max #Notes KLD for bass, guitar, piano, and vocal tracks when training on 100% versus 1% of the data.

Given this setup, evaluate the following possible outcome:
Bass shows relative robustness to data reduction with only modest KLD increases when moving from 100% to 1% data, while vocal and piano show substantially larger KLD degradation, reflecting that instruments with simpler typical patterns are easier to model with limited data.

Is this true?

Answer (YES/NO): NO